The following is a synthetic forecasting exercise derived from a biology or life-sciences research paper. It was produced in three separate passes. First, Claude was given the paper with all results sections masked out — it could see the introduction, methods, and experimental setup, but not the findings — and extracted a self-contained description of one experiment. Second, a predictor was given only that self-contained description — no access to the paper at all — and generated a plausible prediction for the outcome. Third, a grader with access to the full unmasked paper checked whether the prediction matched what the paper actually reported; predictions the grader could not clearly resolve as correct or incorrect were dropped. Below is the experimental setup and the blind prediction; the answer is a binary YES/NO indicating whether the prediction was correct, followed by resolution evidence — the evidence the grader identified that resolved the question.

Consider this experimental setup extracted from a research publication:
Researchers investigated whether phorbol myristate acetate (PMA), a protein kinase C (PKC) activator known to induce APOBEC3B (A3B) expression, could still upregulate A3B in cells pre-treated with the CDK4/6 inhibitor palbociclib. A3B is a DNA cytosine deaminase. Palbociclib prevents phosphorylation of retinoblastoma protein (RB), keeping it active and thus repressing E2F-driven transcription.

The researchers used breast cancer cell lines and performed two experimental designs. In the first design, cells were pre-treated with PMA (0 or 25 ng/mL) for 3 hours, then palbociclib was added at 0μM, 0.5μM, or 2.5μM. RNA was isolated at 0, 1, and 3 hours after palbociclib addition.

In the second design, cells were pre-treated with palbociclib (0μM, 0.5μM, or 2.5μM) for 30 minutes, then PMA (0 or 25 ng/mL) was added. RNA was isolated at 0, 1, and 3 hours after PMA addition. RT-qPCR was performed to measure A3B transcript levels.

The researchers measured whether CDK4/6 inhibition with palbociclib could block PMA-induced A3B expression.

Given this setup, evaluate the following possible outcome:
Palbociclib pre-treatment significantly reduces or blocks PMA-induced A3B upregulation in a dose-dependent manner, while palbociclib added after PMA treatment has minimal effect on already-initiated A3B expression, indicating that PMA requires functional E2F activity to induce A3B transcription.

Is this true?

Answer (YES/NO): NO